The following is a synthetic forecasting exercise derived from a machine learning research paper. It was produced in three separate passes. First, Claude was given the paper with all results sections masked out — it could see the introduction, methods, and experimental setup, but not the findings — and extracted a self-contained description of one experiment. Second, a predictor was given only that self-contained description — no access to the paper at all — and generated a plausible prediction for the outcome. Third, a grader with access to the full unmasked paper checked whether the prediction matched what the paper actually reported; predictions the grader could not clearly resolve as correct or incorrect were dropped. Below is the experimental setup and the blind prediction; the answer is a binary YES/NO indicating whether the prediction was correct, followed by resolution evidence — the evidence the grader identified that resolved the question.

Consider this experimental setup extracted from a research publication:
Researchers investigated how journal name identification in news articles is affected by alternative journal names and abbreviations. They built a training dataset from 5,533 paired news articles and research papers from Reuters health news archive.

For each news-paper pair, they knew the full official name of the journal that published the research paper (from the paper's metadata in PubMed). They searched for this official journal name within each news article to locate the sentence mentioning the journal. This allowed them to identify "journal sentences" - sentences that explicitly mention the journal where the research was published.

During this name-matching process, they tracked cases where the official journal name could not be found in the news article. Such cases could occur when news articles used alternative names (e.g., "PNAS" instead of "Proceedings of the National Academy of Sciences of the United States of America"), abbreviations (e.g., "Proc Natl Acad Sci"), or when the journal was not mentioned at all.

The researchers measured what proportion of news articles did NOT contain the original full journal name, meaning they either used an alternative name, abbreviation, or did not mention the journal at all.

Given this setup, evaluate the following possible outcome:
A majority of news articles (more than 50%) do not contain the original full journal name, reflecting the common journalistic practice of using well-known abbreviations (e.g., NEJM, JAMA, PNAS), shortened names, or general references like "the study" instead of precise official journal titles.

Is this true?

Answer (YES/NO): NO